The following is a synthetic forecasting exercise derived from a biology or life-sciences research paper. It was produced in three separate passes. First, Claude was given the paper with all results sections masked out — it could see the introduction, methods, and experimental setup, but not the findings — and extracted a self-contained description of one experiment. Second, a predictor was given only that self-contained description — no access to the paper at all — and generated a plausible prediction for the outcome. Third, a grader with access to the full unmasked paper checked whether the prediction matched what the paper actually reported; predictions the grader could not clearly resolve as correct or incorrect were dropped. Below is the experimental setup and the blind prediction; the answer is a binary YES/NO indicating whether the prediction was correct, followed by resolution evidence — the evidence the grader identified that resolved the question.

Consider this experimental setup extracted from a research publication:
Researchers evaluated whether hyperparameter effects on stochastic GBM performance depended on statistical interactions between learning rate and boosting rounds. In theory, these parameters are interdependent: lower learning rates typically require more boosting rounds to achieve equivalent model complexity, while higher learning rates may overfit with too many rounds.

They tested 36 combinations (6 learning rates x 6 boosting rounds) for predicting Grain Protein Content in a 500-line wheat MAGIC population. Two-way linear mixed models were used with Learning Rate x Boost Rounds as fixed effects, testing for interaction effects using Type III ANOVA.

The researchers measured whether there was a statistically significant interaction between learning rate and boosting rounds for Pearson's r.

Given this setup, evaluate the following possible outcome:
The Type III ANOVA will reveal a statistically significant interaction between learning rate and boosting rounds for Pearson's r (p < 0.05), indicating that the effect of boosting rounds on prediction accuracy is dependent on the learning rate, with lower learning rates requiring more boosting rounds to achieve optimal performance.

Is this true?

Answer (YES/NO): YES